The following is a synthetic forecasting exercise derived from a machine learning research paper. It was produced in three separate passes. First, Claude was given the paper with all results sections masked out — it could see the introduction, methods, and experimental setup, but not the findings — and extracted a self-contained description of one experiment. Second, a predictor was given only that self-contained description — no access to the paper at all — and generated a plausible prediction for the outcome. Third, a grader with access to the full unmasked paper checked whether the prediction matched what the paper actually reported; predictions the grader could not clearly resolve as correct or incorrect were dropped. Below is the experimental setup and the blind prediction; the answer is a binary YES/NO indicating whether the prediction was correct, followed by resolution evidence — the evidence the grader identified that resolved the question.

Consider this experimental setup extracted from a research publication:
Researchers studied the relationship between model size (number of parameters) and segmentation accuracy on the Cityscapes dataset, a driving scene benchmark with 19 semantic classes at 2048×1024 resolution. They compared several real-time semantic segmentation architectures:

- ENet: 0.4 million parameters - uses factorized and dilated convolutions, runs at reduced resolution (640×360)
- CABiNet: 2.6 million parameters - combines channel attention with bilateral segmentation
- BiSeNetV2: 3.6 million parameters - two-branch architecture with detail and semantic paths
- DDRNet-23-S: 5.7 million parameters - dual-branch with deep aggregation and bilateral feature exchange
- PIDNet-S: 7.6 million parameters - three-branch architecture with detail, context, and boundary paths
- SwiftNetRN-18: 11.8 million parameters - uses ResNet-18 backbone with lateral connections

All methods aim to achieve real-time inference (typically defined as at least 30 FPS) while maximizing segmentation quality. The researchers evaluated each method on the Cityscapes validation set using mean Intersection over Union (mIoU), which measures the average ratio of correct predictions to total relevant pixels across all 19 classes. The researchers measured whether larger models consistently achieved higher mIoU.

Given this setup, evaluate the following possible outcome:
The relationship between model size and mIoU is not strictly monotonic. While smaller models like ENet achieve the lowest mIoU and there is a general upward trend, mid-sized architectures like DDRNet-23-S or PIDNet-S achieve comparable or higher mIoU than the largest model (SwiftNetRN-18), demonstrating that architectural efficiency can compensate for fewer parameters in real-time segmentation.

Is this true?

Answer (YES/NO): YES